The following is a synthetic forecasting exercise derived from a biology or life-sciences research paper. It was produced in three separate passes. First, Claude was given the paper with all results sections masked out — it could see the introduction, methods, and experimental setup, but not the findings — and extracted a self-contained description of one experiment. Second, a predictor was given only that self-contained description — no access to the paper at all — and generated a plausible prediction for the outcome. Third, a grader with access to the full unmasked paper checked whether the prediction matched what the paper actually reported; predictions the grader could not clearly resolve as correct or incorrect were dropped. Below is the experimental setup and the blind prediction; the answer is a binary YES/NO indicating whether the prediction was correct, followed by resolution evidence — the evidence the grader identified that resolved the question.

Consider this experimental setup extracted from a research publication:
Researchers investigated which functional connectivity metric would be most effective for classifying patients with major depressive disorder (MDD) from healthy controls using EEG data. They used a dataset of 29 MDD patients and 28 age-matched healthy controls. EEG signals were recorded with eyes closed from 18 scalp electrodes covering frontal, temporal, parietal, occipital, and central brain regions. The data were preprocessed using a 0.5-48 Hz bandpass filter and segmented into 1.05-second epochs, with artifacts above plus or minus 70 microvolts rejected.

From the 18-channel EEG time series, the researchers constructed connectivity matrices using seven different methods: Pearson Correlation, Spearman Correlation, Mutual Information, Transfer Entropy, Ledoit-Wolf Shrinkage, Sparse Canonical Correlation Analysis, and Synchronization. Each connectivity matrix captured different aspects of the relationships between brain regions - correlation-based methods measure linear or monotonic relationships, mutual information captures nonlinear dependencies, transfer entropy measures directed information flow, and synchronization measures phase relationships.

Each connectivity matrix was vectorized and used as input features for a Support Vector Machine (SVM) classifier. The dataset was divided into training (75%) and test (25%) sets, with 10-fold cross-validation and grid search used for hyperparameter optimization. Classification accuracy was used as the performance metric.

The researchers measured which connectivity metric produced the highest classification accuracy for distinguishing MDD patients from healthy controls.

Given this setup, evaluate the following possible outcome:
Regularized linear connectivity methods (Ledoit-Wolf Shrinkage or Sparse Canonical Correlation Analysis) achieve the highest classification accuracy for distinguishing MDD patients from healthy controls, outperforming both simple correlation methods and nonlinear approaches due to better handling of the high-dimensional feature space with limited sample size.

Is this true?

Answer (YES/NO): NO